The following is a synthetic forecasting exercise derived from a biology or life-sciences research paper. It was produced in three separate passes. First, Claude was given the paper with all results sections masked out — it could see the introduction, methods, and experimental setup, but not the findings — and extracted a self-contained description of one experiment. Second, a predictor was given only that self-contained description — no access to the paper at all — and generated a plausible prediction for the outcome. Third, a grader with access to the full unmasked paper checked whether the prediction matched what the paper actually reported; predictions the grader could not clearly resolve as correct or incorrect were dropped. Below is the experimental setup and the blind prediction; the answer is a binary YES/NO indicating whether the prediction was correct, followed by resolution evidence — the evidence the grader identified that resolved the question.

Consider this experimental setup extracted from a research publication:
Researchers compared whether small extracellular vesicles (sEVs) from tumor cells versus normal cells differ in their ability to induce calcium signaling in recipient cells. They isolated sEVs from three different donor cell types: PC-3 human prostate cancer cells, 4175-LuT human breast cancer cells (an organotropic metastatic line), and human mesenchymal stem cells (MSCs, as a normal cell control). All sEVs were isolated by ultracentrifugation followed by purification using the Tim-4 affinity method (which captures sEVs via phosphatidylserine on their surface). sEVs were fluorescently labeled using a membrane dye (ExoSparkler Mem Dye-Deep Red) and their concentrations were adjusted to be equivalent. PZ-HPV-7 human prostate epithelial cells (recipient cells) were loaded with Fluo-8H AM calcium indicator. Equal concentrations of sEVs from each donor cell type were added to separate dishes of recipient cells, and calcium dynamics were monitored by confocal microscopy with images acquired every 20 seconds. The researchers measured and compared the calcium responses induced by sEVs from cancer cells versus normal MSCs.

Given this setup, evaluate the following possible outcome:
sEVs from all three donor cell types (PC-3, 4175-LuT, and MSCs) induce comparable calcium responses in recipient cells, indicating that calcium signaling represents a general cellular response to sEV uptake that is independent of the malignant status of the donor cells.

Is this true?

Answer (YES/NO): NO